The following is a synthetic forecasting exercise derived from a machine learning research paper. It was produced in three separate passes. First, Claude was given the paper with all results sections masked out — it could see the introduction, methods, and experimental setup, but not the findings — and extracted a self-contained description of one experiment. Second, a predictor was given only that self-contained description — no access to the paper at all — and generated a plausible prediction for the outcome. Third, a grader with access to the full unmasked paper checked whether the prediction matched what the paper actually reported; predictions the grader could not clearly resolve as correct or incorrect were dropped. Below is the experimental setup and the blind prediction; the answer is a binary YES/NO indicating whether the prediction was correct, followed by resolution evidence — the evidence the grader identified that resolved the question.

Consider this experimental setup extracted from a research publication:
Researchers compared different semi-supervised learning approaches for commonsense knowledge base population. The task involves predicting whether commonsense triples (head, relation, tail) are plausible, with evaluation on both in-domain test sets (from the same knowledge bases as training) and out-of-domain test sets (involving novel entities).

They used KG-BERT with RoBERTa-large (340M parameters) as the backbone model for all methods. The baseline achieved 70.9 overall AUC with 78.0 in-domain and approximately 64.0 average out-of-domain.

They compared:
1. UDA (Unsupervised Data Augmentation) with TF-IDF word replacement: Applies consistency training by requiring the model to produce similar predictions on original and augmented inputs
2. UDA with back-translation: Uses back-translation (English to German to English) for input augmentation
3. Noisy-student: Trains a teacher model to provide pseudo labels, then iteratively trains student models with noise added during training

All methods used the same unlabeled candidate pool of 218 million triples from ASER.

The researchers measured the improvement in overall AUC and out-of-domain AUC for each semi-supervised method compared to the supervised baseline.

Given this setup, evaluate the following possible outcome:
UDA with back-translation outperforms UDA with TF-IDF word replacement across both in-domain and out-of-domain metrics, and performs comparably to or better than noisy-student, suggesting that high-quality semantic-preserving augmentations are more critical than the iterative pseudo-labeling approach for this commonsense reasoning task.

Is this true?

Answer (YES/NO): NO